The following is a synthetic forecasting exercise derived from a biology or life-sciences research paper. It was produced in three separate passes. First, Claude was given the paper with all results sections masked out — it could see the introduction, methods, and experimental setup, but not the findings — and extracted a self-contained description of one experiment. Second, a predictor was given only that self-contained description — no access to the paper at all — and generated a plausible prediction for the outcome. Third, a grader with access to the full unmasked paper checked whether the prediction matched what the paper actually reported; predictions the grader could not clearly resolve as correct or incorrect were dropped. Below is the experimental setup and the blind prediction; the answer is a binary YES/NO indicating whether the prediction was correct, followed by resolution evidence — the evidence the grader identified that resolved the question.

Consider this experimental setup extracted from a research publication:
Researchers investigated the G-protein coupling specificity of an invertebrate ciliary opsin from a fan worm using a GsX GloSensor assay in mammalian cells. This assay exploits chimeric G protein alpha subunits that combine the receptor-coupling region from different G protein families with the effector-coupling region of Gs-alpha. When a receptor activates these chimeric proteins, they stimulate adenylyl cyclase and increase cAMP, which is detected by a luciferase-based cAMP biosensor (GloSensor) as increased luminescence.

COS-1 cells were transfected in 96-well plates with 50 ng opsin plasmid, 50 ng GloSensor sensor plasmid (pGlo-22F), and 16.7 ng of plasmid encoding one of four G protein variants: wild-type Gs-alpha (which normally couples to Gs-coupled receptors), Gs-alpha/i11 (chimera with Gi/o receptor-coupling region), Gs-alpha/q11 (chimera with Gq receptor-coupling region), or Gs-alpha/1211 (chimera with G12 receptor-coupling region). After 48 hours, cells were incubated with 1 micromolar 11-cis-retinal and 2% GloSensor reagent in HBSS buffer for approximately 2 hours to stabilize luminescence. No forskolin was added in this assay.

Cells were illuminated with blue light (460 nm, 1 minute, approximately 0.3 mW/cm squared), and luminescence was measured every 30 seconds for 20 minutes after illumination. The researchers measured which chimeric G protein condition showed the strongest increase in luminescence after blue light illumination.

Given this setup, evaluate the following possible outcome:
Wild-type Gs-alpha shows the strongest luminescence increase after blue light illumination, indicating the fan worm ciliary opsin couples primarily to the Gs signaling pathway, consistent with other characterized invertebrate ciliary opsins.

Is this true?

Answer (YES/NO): NO